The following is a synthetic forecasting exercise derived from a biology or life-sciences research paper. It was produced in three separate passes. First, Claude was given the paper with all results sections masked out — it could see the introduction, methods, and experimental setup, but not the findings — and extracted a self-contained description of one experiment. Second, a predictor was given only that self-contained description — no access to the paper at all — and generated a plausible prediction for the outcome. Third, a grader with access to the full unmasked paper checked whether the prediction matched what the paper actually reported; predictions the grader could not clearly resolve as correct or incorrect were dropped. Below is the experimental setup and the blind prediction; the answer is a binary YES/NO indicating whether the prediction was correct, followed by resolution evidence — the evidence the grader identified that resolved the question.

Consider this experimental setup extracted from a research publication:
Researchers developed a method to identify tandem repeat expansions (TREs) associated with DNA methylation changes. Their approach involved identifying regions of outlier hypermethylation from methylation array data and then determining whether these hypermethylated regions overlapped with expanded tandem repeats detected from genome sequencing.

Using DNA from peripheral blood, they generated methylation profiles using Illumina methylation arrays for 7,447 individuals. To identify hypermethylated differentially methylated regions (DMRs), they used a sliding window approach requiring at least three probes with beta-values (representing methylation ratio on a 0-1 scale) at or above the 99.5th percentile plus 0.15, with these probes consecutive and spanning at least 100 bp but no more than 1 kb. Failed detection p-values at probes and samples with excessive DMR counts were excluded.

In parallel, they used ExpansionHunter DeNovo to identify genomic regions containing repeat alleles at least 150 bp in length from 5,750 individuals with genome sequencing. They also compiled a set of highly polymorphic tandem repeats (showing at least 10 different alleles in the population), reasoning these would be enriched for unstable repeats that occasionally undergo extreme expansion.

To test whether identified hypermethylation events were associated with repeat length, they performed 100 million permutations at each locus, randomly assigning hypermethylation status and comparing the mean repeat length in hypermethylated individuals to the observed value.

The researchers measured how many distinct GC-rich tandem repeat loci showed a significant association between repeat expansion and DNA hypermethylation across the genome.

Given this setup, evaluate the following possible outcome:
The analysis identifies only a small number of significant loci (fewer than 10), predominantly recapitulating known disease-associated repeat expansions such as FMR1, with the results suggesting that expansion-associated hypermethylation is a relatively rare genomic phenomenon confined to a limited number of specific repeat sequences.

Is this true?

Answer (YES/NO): NO